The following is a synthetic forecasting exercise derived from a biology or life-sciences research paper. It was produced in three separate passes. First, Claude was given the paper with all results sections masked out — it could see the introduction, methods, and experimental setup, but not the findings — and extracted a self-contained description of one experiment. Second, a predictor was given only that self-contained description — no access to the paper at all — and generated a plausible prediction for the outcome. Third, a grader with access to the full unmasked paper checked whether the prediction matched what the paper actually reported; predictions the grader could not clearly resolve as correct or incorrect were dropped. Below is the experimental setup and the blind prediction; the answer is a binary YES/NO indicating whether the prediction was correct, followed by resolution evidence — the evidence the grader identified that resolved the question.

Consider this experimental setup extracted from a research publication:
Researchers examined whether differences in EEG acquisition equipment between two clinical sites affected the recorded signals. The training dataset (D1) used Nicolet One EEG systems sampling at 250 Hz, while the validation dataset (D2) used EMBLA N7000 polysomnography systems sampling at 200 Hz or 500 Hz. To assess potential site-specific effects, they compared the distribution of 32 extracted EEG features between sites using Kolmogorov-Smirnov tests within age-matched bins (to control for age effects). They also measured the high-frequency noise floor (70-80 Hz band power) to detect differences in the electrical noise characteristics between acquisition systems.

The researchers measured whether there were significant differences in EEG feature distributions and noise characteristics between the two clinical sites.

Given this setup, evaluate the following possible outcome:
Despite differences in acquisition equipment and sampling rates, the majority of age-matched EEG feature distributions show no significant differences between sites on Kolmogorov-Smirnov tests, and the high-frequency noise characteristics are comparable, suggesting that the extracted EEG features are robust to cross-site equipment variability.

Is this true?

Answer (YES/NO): NO